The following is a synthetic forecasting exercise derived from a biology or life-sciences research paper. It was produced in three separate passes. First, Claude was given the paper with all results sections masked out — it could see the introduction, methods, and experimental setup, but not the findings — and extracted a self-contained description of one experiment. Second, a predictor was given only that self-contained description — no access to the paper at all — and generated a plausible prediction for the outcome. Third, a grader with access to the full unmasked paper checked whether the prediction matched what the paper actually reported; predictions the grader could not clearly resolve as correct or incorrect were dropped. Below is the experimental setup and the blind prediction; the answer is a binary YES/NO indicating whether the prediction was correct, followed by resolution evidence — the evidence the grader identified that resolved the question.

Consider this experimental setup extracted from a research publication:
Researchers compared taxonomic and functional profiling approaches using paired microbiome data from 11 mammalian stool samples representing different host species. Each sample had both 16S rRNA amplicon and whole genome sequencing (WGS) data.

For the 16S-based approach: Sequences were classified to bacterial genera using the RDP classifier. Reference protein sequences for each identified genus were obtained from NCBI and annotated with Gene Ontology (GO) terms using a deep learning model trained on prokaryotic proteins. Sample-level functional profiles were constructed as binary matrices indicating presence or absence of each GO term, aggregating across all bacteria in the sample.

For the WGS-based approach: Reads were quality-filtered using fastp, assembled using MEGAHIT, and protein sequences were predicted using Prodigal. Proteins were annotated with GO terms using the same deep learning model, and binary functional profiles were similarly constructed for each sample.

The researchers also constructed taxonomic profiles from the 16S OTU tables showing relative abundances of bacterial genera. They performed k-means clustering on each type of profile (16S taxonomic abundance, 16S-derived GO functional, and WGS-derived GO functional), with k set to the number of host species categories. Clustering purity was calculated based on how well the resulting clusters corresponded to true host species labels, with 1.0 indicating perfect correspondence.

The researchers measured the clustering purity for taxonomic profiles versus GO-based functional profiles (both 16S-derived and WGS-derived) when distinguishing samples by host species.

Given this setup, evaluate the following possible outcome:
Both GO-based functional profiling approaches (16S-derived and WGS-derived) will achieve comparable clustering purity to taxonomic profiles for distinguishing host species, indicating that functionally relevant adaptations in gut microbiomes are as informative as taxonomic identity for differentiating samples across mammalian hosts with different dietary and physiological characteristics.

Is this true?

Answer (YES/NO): NO